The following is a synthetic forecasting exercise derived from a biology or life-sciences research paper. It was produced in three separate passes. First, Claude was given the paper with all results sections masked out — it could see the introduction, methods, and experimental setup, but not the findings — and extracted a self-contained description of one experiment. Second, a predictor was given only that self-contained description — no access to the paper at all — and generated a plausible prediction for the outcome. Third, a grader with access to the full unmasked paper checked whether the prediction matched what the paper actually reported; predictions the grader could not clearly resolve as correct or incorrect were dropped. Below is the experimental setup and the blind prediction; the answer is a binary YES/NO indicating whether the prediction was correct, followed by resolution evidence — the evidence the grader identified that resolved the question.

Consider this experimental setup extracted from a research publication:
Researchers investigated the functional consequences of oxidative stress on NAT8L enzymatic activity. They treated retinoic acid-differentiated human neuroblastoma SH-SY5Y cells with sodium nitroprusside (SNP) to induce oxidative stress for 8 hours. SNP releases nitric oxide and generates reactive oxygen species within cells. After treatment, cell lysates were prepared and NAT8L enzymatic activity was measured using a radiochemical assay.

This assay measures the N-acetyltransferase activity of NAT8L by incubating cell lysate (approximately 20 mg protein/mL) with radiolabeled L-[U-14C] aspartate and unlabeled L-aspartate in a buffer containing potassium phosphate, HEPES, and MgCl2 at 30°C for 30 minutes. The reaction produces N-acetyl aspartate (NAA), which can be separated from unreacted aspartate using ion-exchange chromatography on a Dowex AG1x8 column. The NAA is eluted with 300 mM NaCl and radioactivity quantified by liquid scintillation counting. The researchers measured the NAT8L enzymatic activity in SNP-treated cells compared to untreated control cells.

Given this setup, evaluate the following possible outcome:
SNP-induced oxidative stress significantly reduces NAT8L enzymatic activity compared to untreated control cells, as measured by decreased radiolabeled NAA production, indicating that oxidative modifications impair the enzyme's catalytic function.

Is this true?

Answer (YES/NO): NO